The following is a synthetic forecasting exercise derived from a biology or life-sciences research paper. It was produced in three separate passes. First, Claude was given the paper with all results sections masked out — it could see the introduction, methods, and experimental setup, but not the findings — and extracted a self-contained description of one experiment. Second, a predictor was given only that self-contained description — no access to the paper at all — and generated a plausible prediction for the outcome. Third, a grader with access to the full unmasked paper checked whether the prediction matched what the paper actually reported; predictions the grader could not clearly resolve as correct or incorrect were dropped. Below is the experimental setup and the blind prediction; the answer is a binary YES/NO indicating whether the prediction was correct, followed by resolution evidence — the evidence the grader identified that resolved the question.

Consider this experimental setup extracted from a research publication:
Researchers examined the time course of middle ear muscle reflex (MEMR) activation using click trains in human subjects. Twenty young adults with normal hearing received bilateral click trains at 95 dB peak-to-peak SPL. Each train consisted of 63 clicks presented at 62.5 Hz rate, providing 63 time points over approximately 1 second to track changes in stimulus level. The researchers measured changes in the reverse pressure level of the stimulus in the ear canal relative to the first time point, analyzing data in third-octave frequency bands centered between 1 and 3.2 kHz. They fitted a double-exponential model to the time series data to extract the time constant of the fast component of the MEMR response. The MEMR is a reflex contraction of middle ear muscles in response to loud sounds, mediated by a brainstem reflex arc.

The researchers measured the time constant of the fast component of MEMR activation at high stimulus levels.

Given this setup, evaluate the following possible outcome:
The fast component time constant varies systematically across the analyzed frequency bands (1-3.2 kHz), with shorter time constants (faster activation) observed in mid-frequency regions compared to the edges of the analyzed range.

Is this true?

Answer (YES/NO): NO